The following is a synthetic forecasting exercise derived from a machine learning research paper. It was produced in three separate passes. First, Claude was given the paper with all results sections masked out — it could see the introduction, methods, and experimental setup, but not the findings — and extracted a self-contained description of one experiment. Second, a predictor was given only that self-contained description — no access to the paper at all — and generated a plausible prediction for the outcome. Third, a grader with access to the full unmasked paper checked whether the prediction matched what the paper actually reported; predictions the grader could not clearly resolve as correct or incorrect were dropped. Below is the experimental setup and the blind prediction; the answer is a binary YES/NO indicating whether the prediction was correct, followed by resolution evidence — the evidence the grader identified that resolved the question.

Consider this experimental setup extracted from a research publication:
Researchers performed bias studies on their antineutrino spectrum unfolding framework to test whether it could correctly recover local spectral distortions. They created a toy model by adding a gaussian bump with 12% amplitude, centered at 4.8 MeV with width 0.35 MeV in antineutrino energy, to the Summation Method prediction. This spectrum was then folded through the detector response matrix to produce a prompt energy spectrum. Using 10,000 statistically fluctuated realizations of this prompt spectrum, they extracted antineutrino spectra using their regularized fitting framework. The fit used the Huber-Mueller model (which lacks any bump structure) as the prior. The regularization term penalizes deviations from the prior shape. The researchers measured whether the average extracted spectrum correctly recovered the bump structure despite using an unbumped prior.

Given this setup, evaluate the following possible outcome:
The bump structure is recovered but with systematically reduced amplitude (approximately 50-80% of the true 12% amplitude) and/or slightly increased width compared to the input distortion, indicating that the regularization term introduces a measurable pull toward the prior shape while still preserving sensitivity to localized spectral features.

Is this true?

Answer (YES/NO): NO